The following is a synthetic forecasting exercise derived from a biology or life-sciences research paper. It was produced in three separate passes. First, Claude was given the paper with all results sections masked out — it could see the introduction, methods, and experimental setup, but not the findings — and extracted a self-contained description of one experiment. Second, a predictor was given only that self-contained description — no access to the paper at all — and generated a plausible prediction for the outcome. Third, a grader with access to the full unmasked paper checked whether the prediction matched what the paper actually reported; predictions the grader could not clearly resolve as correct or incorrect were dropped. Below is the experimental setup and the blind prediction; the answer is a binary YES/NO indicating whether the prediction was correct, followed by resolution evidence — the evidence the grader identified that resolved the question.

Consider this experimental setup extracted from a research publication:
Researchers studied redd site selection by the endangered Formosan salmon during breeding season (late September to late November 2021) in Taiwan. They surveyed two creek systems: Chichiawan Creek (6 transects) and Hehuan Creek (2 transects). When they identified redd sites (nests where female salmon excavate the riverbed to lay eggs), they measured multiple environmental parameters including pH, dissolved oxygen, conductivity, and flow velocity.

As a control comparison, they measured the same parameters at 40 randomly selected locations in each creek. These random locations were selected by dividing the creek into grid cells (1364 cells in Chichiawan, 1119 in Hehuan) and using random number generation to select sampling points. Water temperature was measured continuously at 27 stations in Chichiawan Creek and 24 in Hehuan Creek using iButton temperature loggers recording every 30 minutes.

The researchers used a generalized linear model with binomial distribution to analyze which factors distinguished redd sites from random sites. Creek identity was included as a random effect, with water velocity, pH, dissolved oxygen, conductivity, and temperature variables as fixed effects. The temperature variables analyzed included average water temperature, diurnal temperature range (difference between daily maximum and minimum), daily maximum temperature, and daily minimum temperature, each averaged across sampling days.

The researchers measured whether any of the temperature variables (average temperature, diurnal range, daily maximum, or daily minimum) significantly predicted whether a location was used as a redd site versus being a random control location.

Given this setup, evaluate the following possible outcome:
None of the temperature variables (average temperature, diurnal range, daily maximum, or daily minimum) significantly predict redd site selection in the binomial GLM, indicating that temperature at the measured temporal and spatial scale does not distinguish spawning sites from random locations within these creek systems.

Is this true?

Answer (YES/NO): YES